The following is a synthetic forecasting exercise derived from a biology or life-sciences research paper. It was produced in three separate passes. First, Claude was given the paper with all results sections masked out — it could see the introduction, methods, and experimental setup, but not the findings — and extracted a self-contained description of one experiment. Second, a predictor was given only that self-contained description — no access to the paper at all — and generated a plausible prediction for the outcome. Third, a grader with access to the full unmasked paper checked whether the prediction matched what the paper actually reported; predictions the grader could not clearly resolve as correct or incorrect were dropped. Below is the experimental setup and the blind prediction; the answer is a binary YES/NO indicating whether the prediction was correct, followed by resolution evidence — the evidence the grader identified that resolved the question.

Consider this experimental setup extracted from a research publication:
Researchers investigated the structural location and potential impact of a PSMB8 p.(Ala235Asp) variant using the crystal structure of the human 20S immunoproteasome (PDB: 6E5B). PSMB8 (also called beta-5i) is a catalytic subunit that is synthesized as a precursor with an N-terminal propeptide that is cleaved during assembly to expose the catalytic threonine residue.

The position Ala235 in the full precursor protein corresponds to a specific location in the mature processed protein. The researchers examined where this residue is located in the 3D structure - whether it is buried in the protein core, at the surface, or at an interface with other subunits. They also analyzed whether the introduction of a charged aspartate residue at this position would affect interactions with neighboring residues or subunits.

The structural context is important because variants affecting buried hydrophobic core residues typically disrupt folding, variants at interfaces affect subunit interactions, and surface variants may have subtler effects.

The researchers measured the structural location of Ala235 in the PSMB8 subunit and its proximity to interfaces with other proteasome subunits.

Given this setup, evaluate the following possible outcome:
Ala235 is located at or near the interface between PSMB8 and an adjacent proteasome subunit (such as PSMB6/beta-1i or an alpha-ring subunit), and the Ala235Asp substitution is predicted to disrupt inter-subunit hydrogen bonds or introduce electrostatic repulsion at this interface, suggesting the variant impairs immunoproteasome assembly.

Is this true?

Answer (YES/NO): NO